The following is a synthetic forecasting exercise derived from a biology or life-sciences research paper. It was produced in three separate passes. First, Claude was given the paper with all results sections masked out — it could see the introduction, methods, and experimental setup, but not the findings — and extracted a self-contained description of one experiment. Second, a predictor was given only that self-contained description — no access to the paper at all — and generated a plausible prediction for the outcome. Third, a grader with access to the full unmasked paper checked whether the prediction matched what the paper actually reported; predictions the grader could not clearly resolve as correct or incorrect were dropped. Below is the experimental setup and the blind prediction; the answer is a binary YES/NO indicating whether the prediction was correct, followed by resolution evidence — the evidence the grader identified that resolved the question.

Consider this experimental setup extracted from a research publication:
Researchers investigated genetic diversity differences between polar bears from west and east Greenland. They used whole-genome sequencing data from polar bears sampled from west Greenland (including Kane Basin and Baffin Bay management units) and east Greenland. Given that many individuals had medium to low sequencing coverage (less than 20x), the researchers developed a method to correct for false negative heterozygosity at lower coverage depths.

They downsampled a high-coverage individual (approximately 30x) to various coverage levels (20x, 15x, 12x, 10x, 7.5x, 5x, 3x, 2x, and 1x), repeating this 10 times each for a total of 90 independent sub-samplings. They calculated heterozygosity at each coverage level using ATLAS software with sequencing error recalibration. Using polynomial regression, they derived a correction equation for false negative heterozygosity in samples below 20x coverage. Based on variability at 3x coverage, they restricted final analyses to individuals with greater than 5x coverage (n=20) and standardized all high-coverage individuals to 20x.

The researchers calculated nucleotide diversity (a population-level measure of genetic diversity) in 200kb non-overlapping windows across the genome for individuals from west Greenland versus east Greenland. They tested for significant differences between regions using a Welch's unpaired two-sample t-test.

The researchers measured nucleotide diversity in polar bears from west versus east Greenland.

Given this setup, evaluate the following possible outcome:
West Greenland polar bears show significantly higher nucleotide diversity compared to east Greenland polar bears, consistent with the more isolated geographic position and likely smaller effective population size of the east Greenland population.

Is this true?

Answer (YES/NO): NO